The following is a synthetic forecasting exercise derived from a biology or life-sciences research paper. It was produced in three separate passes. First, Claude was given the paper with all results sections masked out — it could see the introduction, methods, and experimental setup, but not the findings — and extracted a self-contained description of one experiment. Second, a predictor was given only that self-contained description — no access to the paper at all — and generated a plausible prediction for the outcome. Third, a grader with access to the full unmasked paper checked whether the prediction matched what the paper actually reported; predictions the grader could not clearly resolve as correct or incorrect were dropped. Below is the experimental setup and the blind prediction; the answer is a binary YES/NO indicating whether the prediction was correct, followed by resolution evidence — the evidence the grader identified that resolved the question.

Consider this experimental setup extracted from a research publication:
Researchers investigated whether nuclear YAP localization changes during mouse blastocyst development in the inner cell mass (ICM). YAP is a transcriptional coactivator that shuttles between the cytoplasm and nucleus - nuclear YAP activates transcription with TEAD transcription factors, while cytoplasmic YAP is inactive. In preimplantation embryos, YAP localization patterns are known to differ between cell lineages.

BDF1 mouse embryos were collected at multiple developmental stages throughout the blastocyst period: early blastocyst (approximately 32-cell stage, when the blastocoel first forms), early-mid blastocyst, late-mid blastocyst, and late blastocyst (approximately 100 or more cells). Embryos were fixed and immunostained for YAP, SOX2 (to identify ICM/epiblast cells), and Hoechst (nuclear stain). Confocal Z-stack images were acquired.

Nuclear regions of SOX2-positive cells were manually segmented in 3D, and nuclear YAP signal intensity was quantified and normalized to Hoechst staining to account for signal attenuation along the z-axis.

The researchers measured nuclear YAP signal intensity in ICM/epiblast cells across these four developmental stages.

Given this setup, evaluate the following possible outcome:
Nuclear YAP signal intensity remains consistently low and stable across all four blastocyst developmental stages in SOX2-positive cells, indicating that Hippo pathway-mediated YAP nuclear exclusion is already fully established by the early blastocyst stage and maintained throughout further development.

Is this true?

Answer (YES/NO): NO